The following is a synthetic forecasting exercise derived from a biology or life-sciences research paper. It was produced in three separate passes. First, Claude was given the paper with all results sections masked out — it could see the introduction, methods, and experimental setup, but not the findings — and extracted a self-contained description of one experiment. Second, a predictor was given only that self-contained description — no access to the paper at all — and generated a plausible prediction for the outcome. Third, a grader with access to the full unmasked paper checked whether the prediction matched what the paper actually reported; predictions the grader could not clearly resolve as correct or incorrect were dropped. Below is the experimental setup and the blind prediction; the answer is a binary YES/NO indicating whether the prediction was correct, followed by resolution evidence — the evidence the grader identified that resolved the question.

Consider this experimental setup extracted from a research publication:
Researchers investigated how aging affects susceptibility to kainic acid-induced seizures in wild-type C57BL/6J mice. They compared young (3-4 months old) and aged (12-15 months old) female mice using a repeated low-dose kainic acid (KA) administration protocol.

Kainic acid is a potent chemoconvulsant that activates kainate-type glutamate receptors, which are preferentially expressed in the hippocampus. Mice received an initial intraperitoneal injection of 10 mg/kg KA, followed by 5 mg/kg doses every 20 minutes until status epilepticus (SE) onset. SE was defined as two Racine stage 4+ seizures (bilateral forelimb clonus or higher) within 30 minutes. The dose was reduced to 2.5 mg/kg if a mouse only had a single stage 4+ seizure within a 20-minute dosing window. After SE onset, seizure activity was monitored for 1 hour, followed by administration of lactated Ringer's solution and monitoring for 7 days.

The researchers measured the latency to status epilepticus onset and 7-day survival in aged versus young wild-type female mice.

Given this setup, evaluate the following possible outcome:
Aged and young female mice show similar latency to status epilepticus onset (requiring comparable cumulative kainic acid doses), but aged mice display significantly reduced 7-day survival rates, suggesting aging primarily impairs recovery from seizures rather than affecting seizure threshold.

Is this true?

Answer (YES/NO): NO